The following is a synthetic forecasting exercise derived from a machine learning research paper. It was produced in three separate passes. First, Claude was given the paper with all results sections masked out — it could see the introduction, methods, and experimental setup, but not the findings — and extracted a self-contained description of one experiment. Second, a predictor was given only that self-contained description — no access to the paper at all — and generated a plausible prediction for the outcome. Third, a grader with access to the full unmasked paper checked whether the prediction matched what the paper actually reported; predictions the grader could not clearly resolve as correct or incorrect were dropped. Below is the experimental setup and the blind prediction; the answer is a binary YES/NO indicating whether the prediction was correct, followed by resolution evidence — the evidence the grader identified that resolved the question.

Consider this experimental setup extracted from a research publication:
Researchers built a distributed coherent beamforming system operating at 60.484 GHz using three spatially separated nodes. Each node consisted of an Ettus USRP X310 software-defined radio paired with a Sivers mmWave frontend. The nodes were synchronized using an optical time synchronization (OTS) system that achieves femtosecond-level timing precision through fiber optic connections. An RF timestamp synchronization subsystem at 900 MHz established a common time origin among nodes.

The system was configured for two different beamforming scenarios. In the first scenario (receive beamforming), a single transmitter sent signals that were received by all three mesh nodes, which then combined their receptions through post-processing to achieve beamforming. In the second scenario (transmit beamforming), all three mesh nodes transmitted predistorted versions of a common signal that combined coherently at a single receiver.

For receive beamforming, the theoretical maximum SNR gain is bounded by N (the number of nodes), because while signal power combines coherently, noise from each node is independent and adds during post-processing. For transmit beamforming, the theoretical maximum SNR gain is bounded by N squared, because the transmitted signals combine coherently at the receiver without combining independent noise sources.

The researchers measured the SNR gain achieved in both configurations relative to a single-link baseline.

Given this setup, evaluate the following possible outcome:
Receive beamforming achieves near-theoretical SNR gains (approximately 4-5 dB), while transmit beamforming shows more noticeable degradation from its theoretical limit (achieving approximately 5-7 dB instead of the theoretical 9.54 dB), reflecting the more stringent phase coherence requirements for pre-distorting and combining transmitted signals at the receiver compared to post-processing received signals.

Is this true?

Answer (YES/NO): NO